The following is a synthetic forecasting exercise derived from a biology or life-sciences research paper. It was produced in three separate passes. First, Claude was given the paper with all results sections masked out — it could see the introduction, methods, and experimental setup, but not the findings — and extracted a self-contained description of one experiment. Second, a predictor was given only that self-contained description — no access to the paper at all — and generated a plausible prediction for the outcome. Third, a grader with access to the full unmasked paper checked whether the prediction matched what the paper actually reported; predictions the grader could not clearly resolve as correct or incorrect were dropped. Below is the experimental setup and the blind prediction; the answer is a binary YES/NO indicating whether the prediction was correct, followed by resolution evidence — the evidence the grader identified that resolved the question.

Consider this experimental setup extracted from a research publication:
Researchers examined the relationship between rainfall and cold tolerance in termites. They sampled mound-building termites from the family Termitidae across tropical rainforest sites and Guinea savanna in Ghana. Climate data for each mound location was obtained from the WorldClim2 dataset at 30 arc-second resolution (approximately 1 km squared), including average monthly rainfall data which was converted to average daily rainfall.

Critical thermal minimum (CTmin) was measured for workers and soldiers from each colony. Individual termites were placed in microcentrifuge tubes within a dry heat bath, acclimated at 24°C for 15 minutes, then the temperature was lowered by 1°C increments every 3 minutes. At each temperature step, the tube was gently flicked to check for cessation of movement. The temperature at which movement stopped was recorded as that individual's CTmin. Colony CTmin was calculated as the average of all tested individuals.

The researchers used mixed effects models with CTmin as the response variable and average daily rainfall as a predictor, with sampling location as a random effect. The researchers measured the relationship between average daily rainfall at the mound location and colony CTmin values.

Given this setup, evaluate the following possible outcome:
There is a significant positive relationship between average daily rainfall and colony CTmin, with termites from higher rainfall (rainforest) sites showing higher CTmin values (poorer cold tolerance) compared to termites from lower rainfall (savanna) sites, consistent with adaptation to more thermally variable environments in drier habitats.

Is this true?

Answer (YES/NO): YES